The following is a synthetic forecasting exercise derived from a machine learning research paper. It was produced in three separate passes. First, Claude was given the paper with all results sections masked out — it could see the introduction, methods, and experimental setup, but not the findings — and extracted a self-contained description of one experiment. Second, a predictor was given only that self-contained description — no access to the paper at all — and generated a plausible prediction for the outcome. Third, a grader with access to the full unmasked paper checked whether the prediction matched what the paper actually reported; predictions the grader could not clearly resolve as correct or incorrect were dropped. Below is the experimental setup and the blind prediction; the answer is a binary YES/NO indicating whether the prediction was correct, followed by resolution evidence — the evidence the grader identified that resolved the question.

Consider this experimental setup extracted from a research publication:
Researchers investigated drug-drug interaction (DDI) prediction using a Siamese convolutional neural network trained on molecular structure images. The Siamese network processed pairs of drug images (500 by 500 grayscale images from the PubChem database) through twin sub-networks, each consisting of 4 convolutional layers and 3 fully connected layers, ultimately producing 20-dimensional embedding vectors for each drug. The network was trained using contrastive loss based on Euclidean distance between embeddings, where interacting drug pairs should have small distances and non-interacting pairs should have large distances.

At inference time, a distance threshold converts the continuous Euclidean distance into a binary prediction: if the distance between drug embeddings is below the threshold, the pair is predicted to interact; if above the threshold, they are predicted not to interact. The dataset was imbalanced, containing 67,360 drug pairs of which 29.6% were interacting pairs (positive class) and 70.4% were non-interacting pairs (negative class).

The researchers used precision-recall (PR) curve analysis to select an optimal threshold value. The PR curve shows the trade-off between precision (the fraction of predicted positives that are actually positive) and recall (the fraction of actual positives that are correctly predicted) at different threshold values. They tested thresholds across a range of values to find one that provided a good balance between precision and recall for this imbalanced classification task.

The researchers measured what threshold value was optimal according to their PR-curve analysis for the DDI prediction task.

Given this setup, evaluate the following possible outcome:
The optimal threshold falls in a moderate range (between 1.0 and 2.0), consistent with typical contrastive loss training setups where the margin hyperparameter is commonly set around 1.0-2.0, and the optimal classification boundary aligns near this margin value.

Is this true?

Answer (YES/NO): NO